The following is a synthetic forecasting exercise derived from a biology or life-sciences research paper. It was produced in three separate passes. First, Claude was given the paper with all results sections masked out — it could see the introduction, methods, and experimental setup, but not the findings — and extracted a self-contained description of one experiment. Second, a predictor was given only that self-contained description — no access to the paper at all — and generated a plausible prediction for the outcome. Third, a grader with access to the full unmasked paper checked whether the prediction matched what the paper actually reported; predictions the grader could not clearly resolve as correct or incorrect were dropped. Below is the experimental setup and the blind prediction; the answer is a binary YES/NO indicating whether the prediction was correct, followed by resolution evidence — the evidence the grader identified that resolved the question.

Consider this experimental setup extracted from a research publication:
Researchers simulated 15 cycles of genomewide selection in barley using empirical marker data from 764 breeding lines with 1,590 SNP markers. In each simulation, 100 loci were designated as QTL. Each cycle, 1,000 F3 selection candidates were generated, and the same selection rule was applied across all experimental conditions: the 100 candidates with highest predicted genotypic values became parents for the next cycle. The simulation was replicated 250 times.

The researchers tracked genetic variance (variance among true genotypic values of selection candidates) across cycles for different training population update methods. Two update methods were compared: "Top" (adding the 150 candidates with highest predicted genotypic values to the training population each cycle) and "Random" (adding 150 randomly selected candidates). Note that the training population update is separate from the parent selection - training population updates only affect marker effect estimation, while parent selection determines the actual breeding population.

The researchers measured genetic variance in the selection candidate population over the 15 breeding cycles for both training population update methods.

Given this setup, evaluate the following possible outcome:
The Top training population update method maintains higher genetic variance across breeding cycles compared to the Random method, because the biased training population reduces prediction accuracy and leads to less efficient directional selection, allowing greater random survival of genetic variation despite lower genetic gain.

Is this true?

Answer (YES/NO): NO